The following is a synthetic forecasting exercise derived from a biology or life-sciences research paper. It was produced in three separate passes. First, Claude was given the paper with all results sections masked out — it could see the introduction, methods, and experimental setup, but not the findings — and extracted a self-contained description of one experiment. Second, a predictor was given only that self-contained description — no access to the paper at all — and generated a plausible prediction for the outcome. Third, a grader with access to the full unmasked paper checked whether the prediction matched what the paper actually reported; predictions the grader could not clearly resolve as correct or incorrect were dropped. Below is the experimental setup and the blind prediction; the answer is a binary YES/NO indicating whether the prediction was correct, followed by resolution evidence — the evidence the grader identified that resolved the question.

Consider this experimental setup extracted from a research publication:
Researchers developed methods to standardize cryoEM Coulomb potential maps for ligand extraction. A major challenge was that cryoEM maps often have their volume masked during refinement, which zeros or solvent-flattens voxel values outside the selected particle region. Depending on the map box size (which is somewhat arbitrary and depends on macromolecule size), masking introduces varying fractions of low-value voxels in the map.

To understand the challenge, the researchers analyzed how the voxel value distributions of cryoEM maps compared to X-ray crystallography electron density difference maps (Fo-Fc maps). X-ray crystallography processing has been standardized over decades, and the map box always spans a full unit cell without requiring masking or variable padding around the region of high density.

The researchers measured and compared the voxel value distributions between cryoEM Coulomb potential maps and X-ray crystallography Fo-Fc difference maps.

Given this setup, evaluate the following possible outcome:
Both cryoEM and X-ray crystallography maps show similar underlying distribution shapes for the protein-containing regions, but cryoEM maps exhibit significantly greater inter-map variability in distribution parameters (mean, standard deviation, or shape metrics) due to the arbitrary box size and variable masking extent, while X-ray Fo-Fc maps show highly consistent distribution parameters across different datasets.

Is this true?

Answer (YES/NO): YES